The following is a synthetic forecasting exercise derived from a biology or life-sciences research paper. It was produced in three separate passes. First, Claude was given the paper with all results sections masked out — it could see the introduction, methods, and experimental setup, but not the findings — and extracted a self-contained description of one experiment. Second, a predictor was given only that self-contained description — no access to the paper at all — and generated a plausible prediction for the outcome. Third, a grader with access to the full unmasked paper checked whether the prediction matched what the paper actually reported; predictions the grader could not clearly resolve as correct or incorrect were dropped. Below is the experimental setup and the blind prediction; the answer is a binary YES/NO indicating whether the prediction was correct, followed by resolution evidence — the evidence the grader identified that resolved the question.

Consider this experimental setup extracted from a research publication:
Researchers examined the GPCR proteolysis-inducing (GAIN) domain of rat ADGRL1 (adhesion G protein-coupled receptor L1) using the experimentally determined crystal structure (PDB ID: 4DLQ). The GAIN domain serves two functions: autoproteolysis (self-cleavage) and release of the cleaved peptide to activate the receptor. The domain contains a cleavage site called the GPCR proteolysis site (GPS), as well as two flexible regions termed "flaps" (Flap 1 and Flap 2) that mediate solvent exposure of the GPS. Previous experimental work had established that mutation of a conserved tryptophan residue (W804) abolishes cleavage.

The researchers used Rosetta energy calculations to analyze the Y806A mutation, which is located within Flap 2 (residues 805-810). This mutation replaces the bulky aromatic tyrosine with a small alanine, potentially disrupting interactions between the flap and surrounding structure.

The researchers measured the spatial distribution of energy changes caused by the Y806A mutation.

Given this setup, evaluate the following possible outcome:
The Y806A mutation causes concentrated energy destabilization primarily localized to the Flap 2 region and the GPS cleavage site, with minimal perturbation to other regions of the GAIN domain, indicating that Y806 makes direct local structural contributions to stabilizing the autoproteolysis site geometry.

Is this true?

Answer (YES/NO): NO